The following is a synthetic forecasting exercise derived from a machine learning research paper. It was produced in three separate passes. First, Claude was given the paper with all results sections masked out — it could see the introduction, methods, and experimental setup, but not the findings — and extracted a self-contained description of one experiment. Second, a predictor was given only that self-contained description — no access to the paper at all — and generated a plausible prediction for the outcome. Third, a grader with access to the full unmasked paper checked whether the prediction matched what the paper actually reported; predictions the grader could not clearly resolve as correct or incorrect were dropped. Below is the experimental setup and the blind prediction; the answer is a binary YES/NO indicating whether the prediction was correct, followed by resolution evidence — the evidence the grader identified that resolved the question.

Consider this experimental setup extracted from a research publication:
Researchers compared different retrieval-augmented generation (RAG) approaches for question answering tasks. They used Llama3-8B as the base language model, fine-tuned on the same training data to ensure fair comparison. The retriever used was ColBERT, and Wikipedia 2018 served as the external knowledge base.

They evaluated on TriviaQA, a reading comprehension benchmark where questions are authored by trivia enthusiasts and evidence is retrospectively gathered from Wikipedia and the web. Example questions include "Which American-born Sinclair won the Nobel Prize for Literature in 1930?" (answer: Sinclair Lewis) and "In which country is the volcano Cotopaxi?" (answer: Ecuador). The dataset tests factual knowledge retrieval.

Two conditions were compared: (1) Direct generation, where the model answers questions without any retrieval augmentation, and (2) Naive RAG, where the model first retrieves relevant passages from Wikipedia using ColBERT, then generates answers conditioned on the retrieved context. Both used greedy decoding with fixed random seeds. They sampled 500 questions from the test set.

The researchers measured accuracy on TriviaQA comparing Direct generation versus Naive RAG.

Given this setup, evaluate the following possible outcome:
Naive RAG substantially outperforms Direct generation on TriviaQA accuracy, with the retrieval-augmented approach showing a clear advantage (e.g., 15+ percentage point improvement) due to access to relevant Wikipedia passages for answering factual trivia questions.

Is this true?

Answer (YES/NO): NO